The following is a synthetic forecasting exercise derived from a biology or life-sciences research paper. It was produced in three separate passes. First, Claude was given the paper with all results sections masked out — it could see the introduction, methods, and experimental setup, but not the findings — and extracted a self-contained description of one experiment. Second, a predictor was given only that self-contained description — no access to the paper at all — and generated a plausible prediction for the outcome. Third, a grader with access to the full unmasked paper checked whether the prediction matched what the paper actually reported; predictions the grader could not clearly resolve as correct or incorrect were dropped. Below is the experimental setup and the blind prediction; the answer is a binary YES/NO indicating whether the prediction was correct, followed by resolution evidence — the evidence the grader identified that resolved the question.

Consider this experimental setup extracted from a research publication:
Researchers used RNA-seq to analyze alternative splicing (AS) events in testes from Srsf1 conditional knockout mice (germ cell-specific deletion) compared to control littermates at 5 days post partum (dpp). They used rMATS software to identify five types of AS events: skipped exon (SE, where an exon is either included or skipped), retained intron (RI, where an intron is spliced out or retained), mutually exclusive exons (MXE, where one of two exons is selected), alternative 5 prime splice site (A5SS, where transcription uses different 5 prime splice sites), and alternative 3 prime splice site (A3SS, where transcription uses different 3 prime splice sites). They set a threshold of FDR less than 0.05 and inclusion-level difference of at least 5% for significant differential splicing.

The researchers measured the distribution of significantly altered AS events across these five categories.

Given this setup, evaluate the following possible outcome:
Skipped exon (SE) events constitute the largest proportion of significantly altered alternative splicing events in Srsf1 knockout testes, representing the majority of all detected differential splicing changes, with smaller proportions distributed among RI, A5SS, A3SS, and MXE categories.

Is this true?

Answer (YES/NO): YES